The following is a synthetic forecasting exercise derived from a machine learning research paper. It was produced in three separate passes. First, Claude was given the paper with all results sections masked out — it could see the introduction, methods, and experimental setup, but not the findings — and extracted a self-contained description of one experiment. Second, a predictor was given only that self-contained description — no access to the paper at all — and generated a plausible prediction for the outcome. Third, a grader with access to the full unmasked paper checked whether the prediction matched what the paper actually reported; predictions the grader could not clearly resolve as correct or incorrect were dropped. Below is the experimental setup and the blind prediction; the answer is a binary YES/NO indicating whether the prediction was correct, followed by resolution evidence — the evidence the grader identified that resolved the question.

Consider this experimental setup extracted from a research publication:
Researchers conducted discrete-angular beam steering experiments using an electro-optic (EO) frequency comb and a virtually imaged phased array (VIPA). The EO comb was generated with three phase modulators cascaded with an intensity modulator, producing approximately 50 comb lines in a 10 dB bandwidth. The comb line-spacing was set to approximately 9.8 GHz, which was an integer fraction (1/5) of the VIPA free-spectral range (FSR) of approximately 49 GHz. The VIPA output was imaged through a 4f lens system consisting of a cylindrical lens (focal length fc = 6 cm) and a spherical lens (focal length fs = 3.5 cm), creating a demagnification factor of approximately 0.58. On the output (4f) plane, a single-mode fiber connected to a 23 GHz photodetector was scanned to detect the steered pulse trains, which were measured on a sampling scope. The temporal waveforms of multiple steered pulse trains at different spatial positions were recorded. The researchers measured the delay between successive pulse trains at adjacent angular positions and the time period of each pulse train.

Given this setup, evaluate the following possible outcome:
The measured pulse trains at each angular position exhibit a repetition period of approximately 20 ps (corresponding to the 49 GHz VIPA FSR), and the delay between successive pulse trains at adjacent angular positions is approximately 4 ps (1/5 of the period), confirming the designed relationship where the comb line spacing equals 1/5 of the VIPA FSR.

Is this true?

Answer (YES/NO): NO